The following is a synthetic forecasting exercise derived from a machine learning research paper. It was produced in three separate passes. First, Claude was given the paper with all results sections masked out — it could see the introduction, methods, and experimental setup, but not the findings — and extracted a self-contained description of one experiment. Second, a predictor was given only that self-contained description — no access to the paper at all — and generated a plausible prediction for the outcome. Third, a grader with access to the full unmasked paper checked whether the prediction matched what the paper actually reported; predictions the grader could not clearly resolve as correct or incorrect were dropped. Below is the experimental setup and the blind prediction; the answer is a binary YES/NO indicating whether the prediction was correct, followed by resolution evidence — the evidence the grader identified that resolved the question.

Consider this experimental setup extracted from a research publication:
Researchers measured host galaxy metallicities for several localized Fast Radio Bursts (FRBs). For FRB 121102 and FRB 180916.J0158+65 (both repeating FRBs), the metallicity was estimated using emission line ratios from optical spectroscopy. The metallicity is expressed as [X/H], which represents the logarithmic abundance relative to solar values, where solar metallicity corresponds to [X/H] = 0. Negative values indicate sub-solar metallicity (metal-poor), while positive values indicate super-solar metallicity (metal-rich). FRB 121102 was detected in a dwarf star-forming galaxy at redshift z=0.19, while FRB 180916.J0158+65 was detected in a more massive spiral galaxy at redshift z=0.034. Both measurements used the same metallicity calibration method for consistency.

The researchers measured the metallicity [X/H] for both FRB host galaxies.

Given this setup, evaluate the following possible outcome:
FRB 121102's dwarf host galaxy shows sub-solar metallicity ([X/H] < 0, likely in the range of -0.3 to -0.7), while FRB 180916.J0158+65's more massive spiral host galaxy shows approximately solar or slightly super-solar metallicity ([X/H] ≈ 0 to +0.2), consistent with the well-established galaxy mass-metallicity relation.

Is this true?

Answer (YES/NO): YES